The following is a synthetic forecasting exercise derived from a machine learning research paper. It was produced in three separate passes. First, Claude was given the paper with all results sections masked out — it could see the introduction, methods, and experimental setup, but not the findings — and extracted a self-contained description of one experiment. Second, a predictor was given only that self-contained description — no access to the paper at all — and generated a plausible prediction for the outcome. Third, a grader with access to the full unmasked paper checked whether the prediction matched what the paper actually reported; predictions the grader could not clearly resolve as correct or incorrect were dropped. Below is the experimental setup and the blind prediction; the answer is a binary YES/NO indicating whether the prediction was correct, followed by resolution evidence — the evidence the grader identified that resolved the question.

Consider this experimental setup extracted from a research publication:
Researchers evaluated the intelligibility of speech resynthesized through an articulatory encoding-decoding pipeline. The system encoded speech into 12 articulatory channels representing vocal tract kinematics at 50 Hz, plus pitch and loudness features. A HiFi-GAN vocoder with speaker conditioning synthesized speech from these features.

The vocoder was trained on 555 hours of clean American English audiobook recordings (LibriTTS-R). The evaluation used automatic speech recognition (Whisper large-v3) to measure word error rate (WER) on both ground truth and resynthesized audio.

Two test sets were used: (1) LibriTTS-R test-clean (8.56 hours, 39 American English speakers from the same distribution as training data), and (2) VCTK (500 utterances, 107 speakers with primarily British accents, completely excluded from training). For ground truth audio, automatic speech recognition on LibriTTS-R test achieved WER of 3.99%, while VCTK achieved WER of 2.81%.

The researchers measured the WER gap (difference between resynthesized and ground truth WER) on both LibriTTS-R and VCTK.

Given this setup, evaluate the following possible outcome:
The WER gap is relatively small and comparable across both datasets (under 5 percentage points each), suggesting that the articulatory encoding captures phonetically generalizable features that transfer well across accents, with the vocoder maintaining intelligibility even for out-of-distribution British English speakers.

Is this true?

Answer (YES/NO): YES